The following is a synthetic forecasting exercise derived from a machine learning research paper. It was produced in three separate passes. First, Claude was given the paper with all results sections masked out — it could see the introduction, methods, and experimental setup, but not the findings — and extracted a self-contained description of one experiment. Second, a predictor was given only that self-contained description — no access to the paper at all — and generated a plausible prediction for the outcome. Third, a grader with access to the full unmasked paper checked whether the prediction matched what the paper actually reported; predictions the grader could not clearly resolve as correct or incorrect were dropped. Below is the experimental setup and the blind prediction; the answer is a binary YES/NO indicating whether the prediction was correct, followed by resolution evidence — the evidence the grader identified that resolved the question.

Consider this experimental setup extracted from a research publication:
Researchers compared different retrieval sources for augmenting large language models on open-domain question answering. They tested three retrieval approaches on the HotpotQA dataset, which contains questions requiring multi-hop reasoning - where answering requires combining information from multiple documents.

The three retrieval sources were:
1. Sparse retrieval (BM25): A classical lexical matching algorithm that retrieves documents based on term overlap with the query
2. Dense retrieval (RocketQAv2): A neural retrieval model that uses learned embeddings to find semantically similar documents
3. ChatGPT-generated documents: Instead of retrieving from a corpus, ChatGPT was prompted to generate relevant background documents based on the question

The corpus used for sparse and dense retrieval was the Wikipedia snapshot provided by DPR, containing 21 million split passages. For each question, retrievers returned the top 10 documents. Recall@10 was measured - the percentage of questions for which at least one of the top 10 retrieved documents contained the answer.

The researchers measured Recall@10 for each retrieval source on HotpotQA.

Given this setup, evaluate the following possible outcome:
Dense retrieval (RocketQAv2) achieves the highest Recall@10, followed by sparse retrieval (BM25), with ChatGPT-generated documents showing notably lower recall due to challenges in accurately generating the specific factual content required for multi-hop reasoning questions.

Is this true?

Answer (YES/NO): YES